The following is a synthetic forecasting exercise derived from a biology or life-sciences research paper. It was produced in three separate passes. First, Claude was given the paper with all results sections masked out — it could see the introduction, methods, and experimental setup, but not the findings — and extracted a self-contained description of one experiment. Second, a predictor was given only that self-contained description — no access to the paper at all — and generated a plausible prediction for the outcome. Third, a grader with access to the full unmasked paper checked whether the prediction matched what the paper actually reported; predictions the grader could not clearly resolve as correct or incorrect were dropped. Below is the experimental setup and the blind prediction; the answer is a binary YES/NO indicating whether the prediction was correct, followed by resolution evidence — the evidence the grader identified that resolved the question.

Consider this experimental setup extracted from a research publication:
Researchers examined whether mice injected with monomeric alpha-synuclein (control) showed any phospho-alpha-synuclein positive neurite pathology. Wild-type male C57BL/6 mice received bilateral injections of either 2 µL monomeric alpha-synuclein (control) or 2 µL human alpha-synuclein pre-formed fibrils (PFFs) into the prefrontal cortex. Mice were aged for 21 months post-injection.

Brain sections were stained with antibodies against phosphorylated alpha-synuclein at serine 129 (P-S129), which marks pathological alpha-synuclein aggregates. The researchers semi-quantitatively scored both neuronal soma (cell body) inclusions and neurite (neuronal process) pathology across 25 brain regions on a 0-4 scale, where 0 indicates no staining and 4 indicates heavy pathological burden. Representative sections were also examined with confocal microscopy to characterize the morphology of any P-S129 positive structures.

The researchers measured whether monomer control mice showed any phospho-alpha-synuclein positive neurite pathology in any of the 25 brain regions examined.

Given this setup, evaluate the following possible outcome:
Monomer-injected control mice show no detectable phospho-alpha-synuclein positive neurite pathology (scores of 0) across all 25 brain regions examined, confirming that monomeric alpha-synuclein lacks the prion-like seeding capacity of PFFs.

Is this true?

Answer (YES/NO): YES